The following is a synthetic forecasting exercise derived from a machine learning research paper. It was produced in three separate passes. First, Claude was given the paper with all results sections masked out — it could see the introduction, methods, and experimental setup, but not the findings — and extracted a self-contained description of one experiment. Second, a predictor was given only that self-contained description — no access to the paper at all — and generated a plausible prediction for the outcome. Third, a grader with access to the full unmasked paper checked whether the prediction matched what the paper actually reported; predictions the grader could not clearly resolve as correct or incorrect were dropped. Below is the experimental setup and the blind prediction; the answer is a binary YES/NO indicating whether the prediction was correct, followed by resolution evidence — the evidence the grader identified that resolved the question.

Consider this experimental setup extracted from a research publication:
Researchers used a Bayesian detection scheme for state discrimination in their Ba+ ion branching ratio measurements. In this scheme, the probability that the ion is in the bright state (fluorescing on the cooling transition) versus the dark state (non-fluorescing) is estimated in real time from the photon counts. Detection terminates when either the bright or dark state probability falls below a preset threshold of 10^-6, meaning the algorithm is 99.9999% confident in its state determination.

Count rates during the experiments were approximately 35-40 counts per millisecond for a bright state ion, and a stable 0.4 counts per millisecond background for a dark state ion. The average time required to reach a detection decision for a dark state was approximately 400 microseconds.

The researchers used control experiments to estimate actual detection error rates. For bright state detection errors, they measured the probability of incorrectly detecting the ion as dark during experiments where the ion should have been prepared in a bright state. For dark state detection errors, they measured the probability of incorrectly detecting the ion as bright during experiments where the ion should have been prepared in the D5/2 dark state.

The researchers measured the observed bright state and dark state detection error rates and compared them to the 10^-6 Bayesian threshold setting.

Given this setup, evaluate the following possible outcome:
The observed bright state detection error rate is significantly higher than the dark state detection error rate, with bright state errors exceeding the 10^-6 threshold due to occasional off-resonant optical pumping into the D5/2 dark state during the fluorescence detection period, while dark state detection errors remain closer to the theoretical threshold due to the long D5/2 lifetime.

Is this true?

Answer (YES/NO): NO